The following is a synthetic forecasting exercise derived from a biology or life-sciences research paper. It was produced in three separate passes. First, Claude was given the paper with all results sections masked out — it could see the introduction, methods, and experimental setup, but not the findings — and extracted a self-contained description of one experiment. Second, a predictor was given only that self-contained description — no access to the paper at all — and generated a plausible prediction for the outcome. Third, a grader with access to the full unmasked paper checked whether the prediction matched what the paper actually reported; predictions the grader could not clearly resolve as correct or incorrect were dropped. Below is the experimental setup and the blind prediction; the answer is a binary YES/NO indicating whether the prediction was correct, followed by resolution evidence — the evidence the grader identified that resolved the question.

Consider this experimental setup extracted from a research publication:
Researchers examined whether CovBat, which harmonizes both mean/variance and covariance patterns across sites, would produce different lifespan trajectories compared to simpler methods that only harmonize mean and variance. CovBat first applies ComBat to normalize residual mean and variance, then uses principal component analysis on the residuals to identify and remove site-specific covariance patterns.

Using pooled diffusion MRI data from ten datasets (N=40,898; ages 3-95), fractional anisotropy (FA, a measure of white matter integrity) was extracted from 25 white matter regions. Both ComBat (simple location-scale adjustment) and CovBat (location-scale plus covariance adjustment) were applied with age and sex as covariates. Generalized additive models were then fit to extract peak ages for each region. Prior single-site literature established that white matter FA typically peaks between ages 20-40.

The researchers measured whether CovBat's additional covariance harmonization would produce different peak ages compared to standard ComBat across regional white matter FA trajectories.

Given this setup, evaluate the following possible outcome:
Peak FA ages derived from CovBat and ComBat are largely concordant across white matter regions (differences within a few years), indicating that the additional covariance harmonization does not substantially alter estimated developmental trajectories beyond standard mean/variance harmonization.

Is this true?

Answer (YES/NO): YES